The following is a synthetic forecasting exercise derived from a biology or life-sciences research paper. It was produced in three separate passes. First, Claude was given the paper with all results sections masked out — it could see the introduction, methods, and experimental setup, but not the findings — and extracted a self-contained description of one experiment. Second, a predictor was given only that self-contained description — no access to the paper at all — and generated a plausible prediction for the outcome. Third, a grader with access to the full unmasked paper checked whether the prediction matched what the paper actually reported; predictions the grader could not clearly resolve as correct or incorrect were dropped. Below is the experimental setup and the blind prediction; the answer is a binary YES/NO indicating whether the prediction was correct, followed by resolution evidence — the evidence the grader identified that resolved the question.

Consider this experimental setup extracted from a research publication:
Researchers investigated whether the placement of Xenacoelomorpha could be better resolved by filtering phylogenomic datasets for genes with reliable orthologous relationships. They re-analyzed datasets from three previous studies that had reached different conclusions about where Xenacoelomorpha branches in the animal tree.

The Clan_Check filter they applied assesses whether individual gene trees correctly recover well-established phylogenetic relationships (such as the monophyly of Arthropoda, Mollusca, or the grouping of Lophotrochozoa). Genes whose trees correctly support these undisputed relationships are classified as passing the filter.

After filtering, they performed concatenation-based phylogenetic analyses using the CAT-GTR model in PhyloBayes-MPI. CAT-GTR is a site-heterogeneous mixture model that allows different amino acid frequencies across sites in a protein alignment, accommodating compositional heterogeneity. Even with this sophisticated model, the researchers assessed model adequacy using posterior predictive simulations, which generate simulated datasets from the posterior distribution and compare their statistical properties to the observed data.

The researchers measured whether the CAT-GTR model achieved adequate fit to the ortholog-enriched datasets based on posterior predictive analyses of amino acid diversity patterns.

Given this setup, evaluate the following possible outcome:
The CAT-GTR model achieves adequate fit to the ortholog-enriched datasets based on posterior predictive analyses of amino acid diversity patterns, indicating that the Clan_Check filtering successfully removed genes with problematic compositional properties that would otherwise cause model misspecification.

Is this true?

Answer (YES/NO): NO